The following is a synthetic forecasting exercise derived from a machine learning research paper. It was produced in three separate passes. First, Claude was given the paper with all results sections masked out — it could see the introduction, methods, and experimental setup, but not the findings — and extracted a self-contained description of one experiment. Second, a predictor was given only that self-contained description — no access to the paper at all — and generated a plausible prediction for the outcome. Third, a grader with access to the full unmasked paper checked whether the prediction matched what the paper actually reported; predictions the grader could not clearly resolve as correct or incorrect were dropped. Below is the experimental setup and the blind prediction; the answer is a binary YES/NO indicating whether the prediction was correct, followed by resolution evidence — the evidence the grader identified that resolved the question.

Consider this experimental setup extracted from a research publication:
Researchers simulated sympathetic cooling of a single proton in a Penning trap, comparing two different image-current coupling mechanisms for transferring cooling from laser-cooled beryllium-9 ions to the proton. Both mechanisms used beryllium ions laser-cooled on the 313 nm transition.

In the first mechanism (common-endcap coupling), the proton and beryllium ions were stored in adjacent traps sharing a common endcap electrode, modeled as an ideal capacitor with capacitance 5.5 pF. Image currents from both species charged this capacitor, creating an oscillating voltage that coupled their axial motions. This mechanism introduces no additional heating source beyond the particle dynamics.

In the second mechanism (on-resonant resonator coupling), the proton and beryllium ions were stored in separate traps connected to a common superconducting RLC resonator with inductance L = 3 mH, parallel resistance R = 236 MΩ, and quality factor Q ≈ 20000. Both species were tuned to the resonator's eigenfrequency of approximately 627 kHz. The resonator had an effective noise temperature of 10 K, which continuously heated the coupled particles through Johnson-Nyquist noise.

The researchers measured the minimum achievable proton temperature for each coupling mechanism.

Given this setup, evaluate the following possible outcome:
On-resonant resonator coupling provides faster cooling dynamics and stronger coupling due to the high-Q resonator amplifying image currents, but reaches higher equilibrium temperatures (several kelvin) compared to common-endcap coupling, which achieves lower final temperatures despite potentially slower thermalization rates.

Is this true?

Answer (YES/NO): NO